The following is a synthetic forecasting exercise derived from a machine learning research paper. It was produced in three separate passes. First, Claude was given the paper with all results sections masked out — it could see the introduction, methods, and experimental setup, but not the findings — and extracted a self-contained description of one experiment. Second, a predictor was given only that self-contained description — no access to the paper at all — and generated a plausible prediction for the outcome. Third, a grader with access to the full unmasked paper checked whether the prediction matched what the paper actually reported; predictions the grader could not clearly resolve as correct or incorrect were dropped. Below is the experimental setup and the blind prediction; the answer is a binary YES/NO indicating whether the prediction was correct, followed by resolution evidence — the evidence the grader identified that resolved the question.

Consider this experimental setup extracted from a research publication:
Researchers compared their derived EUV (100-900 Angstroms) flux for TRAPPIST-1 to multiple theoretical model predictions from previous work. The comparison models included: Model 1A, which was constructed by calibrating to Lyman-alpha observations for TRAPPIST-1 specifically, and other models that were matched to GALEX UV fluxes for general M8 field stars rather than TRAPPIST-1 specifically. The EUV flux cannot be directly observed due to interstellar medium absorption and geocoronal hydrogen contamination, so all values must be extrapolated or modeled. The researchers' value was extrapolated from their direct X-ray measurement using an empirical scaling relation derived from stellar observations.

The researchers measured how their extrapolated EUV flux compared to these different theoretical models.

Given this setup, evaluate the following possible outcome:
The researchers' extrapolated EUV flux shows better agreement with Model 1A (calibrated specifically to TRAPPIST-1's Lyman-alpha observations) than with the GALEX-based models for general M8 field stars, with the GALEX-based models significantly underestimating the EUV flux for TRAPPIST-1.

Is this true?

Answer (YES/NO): NO